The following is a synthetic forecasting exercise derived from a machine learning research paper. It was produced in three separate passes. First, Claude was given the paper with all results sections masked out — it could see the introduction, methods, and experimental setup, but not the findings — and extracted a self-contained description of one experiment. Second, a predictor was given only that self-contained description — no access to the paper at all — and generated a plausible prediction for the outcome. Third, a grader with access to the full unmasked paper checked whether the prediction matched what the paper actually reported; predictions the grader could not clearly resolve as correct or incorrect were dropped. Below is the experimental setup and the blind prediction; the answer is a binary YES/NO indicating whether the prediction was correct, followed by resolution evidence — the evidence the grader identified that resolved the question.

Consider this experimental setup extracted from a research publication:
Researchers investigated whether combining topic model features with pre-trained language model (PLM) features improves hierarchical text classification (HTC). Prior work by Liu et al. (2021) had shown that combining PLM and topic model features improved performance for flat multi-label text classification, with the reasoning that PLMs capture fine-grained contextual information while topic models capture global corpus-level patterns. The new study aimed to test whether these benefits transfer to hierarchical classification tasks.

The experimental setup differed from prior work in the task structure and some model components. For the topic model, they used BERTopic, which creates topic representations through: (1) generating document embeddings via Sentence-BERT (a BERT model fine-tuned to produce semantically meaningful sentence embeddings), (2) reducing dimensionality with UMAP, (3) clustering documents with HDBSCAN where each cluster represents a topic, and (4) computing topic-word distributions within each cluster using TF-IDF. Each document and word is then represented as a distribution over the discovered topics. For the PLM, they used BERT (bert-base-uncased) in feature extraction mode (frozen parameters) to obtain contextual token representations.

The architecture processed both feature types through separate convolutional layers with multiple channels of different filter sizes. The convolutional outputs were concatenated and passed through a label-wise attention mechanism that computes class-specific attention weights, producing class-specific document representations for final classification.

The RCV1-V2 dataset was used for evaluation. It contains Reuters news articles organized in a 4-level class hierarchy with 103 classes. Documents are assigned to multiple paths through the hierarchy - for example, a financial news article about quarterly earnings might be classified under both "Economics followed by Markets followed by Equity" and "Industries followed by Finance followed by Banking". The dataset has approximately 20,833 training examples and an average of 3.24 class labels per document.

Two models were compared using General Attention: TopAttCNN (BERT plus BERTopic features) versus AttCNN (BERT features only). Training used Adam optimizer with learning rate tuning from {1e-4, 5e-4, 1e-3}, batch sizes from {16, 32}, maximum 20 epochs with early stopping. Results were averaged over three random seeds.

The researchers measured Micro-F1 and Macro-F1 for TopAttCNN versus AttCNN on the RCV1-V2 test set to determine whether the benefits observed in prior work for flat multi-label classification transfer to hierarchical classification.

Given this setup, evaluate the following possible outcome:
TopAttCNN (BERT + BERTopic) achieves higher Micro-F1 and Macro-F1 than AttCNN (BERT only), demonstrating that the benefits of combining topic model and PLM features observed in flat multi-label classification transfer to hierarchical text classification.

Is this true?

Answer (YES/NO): NO